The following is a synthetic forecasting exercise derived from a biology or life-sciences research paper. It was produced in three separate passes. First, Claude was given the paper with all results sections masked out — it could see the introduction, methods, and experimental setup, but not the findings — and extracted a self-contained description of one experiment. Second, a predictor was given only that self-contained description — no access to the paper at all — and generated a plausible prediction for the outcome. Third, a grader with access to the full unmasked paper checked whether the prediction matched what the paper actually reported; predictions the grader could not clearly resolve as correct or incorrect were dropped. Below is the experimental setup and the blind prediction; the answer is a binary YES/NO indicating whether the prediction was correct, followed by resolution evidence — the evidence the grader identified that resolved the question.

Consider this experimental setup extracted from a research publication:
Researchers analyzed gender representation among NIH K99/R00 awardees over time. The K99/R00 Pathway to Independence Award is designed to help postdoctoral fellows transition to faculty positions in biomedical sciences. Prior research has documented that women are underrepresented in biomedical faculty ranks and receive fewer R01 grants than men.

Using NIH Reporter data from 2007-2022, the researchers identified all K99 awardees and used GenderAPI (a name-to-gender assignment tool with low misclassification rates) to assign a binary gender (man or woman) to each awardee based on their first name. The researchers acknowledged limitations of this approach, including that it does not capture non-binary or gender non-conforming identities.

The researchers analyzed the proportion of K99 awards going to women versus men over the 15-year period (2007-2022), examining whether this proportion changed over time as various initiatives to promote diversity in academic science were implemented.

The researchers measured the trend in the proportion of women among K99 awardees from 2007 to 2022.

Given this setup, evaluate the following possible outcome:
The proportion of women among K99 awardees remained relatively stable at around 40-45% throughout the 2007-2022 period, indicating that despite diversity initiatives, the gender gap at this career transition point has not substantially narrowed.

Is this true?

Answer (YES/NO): YES